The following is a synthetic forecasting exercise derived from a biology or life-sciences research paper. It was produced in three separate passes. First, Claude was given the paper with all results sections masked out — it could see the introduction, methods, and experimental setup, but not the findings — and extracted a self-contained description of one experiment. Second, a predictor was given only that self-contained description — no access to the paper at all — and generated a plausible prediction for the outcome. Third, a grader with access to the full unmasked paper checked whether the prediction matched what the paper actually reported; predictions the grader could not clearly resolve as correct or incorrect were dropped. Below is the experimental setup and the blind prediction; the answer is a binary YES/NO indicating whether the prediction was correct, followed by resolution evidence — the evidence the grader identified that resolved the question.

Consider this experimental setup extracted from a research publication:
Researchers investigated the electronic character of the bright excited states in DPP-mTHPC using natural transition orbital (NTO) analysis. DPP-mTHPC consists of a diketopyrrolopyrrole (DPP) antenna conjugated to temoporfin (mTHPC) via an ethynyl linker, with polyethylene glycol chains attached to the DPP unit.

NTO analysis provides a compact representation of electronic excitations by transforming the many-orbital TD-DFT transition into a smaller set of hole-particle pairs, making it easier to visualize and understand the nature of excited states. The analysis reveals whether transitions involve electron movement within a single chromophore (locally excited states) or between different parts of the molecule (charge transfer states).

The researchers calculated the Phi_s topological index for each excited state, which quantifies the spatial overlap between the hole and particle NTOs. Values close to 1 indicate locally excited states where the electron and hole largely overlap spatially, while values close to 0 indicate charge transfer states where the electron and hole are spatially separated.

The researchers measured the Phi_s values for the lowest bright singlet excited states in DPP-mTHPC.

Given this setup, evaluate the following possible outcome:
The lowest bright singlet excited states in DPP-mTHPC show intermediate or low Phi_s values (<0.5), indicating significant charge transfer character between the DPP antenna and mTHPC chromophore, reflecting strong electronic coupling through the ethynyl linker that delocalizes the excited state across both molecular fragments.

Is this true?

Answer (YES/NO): NO